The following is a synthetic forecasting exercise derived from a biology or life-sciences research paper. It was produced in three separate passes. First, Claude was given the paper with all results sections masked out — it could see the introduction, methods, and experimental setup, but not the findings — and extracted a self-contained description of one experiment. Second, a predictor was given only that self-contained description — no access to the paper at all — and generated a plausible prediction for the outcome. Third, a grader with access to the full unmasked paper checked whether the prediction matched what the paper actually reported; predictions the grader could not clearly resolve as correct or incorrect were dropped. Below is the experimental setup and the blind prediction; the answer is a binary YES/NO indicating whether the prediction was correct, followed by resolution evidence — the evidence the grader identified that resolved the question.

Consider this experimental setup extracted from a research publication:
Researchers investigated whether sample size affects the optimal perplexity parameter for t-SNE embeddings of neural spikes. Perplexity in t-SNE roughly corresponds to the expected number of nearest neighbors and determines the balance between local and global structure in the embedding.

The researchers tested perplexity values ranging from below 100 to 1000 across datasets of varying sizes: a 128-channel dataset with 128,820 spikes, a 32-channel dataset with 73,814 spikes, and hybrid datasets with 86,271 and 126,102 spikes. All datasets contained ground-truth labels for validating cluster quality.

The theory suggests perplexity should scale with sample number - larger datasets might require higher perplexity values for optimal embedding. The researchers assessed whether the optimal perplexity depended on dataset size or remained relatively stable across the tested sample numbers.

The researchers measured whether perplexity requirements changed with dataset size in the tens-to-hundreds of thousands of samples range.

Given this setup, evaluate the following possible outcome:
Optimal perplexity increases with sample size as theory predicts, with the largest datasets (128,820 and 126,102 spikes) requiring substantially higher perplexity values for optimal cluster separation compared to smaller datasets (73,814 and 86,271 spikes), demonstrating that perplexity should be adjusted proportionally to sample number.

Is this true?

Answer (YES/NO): NO